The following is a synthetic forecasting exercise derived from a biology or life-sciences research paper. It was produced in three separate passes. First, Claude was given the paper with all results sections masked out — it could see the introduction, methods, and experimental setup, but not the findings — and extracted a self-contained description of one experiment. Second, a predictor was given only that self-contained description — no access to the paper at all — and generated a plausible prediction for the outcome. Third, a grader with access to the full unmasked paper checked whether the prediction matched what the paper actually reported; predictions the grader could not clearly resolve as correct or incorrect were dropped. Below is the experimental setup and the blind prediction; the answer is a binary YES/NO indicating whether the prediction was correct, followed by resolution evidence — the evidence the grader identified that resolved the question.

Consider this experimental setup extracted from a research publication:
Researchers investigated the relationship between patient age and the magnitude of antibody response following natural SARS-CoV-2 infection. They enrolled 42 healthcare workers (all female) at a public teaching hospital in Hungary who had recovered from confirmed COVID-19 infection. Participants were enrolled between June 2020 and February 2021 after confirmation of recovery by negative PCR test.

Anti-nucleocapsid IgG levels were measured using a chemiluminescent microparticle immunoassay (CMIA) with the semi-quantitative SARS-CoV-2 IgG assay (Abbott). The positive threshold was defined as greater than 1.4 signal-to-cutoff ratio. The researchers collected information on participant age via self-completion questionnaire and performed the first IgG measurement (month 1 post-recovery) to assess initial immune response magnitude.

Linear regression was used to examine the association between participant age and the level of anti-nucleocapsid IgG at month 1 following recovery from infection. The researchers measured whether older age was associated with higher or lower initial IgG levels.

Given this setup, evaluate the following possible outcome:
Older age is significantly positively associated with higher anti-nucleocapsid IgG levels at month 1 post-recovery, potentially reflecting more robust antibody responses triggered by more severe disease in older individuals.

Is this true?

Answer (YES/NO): YES